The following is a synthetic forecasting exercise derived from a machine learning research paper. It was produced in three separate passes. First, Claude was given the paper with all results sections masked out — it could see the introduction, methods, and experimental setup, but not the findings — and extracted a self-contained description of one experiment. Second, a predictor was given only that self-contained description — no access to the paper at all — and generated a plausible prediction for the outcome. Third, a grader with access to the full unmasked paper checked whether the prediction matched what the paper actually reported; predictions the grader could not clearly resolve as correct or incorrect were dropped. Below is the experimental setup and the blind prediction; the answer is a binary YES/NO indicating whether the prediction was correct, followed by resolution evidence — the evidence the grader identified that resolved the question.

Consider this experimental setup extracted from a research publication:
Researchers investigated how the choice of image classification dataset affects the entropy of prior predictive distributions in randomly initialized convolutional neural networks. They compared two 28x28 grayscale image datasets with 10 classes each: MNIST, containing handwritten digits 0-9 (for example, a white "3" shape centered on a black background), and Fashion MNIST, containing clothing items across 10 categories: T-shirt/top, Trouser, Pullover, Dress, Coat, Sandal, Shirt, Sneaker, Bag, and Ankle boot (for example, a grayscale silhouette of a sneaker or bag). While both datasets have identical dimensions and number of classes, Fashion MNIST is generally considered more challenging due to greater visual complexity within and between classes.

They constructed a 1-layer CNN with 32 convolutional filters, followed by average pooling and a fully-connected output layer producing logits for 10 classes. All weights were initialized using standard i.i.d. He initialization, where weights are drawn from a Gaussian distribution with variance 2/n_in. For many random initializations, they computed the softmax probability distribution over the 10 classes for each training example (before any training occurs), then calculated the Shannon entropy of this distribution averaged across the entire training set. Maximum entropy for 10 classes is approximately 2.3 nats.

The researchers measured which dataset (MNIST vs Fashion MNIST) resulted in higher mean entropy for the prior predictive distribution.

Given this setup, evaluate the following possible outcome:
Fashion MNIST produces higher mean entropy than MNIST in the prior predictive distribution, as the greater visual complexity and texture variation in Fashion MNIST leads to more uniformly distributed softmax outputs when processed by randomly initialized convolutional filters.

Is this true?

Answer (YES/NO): NO